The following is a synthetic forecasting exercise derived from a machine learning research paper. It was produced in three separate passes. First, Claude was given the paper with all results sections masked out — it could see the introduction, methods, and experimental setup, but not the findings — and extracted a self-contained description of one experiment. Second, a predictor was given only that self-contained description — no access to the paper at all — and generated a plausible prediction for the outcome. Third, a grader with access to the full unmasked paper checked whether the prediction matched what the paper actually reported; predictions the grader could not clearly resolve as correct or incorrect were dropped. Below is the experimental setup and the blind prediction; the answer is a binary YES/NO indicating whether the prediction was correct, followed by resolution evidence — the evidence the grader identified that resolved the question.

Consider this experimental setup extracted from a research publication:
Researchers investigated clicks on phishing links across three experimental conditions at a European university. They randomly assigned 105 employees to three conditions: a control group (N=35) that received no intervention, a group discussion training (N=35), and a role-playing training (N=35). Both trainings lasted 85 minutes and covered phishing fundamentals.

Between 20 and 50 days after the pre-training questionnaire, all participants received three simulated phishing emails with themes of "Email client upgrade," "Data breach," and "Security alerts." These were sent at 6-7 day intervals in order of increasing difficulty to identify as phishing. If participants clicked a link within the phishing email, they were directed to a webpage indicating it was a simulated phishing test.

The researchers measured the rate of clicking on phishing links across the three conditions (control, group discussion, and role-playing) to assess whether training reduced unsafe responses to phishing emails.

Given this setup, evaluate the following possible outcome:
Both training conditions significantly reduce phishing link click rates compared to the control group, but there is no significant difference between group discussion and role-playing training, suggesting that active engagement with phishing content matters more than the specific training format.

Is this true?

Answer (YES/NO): NO